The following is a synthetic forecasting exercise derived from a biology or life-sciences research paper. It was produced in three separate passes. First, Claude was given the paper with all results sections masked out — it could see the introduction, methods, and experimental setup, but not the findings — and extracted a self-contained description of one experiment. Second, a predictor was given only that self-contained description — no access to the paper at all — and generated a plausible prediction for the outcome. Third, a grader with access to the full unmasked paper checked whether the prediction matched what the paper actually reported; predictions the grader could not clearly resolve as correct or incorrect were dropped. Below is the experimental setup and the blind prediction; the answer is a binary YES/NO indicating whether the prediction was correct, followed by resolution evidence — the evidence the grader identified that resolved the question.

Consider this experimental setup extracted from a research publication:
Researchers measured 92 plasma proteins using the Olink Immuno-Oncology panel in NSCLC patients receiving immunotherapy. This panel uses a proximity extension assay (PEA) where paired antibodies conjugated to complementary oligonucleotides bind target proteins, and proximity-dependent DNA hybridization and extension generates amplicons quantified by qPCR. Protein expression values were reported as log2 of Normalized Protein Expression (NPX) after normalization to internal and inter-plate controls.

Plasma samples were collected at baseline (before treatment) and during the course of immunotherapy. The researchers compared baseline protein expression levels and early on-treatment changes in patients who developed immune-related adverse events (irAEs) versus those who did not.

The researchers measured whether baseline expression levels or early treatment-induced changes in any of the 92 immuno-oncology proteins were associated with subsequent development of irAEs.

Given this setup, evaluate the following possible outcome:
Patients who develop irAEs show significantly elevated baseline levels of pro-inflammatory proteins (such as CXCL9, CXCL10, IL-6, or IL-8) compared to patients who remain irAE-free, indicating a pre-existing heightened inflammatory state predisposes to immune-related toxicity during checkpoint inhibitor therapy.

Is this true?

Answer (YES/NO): YES